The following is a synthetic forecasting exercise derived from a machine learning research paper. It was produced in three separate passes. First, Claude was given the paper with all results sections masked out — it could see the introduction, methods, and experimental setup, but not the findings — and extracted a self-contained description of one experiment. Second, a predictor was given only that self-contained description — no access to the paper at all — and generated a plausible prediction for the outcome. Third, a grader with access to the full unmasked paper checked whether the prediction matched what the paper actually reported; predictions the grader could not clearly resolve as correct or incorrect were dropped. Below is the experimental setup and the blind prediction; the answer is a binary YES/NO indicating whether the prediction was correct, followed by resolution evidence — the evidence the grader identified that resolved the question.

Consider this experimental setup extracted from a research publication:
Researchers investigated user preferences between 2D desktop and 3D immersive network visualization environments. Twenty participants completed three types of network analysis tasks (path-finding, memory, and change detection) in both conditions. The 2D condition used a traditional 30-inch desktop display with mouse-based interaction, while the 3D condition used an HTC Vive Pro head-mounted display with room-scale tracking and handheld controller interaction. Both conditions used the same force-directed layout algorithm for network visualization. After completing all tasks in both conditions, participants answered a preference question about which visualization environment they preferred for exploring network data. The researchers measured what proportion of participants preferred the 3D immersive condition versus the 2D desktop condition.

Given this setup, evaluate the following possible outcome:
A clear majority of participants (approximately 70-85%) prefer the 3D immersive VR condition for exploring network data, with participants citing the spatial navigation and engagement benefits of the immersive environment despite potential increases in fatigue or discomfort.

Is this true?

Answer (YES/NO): YES